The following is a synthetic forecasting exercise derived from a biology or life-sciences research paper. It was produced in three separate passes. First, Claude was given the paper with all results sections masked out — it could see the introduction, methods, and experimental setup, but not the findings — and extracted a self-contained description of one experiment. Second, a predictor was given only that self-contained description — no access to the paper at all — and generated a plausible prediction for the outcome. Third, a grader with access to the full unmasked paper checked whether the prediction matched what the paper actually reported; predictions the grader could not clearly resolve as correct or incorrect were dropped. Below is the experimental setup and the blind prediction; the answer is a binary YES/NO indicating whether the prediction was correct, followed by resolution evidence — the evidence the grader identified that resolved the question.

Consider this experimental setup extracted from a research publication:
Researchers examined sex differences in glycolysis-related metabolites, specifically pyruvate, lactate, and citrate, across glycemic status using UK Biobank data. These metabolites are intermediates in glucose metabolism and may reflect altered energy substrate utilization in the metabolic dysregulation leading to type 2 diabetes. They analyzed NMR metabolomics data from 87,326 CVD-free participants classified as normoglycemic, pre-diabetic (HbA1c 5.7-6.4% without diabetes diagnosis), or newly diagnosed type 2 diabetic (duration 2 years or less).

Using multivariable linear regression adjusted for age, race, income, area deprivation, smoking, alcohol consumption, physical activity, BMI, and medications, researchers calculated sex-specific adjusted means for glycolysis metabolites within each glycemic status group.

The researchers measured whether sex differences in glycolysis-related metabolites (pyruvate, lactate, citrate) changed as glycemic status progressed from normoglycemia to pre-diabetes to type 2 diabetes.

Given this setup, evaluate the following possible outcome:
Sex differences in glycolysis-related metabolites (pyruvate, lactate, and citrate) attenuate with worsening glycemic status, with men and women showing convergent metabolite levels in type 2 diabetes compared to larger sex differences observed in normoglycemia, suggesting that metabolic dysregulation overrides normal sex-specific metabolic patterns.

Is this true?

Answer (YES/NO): NO